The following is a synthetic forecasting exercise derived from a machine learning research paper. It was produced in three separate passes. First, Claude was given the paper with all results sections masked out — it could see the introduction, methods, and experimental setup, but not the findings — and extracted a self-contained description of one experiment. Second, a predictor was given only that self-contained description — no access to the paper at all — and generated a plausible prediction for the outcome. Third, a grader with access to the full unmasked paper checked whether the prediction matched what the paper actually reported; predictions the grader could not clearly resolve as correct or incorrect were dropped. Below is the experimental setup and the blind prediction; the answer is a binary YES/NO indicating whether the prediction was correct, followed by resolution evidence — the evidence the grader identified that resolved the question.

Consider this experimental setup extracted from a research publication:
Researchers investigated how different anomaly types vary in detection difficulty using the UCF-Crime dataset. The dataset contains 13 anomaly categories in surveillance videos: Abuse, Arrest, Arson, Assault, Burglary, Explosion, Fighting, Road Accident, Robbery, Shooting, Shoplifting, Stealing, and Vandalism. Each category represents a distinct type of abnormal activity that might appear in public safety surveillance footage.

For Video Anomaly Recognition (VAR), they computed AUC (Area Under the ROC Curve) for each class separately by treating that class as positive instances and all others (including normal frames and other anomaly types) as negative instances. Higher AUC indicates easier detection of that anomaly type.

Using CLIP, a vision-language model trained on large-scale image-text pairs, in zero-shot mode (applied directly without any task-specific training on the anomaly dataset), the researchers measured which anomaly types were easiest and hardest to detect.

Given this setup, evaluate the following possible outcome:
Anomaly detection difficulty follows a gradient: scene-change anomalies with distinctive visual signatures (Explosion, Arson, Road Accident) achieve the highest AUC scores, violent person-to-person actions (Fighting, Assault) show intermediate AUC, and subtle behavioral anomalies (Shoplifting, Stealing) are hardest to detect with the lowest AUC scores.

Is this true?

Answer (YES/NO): NO